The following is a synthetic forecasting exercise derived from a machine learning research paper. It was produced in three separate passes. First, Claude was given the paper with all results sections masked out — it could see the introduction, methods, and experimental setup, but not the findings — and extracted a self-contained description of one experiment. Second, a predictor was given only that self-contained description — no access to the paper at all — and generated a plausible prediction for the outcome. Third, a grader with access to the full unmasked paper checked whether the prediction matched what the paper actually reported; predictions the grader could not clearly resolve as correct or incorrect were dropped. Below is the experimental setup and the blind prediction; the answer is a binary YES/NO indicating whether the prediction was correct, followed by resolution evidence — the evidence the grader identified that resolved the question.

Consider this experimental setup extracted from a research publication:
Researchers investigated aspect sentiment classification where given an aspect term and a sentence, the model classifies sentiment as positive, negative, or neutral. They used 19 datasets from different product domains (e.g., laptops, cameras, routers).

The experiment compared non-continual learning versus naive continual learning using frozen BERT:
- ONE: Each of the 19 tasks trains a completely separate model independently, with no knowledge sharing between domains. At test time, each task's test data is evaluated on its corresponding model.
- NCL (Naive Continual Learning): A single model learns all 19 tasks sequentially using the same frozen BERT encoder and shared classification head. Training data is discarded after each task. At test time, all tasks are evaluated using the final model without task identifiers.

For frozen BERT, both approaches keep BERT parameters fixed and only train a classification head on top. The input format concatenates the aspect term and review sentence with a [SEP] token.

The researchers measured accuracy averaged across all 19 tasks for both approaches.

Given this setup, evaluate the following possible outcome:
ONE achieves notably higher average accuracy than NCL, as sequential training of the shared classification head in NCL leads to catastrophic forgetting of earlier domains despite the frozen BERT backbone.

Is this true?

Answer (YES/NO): NO